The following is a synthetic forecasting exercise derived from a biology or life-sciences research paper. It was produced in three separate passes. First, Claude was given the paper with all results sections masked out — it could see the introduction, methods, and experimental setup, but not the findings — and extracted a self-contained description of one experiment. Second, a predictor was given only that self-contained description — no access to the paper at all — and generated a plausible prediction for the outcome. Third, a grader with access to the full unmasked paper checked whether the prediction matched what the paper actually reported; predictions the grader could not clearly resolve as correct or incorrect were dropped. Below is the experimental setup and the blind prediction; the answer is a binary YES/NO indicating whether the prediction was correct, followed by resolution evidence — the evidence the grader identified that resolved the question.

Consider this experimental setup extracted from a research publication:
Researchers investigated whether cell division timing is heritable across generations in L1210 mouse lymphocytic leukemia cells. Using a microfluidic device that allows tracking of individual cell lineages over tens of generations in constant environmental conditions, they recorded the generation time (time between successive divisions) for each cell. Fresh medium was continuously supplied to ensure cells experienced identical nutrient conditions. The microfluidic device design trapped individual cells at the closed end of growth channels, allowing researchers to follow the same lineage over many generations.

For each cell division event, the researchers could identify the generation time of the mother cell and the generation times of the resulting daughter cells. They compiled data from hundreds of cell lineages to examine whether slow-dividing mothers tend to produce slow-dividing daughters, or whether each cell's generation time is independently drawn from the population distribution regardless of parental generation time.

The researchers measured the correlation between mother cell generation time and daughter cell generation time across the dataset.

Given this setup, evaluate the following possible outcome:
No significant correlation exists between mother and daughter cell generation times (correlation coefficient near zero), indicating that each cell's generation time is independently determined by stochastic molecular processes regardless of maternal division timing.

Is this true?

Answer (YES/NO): NO